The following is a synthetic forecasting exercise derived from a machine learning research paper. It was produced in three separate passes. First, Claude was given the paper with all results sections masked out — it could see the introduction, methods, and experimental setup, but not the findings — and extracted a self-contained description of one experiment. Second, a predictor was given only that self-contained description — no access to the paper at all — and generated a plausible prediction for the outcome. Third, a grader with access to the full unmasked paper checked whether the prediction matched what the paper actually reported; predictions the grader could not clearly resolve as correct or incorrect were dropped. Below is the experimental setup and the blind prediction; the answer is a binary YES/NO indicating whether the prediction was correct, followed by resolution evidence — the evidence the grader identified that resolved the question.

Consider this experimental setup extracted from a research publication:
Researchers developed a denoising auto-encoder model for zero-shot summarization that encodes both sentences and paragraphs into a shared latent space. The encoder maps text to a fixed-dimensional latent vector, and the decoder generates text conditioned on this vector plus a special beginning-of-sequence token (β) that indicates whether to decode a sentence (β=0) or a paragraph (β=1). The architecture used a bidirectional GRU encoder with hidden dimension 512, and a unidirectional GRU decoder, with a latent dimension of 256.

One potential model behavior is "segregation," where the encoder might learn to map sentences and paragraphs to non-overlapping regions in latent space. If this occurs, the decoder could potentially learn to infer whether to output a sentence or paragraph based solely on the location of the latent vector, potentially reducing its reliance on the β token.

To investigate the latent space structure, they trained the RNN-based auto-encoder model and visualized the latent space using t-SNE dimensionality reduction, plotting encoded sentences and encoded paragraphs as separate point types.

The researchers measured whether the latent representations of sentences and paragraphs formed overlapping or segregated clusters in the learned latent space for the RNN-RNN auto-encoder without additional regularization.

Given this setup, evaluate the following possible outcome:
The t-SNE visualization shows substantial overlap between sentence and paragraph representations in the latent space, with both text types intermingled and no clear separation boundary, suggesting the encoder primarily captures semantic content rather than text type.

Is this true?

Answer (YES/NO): NO